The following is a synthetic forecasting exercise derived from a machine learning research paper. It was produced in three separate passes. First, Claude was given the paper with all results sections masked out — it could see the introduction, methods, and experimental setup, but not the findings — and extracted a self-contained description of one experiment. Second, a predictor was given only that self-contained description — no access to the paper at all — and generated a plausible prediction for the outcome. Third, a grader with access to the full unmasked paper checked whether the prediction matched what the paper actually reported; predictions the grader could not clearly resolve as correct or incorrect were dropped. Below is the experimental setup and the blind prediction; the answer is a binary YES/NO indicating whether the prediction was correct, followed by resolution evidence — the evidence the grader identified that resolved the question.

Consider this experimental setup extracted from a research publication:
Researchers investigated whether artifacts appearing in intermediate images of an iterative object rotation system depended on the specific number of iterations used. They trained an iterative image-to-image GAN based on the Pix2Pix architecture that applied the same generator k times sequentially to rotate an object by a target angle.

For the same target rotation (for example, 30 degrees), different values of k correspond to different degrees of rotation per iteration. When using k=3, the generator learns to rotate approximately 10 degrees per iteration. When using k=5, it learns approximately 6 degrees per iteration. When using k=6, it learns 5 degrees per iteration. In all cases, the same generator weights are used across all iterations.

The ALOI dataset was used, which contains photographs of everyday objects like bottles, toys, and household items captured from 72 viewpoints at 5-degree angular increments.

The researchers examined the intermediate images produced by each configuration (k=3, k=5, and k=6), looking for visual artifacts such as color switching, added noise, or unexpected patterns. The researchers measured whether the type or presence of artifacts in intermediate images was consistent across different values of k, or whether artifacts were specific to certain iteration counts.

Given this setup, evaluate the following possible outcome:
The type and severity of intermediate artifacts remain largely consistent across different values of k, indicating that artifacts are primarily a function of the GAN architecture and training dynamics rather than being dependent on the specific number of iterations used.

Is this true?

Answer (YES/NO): YES